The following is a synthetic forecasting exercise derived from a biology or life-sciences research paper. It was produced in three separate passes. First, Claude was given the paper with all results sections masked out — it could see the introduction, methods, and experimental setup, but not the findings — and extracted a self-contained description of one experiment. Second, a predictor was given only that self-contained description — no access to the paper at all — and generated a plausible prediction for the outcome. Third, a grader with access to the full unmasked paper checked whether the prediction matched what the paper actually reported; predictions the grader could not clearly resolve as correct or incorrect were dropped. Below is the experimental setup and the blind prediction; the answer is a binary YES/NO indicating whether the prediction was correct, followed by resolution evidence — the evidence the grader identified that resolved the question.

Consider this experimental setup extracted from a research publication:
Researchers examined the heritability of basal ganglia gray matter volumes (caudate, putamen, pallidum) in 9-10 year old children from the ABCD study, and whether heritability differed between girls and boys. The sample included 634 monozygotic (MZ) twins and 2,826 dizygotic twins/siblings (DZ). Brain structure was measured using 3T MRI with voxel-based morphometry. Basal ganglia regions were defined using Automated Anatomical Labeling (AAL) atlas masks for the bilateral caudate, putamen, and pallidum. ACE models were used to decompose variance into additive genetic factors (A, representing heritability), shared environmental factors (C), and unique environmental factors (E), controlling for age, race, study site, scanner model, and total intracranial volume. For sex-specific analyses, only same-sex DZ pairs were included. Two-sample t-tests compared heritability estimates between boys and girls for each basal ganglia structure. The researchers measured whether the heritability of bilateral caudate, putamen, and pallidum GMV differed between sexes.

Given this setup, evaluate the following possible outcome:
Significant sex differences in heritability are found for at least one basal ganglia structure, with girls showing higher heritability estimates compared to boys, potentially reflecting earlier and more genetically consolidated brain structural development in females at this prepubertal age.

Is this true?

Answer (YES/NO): NO